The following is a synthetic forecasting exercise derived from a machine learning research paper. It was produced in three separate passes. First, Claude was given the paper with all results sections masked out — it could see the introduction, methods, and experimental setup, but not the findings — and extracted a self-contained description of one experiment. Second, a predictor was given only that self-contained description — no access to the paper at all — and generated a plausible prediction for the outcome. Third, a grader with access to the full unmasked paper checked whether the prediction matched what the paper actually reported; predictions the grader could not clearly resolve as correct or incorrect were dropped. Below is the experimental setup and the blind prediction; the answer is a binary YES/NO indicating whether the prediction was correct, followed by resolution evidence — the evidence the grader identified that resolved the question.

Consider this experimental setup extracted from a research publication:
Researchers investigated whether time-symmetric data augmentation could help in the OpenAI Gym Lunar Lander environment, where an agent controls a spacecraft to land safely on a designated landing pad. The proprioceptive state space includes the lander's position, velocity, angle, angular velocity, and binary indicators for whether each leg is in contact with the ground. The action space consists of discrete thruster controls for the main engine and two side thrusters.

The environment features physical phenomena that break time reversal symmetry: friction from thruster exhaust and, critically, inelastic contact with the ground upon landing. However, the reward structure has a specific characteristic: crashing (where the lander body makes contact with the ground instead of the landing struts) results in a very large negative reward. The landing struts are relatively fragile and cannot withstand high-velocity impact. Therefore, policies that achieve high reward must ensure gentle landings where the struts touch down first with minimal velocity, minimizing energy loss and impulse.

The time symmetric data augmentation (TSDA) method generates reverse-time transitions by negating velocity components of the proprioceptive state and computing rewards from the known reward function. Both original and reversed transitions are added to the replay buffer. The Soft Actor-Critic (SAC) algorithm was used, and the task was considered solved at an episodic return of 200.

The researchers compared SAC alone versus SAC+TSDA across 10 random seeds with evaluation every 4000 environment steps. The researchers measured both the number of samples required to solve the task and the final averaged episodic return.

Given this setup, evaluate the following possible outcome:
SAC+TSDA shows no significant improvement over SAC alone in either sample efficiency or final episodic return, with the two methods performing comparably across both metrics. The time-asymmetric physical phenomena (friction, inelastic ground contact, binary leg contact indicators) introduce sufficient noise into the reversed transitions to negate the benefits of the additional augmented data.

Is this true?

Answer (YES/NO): NO